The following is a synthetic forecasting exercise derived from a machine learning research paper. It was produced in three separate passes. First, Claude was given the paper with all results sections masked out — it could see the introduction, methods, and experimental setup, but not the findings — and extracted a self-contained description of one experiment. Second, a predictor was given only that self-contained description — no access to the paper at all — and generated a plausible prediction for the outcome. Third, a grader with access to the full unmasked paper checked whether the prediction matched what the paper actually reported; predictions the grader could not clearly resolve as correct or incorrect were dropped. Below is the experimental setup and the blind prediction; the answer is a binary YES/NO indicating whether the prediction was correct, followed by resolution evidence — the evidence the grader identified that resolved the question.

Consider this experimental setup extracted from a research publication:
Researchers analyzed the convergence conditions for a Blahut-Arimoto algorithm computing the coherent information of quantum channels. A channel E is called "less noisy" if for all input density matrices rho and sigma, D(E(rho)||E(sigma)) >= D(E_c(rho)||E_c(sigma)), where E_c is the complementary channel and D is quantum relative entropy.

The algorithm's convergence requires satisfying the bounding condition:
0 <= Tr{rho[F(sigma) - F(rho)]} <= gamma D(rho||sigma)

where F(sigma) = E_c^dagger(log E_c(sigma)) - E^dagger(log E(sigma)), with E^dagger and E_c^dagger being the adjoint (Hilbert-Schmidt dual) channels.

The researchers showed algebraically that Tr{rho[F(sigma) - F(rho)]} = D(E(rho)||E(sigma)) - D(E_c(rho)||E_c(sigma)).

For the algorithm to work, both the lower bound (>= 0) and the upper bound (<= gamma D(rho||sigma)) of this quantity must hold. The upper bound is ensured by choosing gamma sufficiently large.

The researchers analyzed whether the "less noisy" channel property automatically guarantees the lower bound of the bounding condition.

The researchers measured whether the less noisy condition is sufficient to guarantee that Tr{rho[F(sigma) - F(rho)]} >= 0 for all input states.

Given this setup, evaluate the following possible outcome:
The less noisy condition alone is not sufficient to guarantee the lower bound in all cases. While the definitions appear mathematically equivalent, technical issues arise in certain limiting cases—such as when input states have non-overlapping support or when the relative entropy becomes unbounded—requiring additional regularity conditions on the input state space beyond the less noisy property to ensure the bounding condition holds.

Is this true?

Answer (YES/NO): NO